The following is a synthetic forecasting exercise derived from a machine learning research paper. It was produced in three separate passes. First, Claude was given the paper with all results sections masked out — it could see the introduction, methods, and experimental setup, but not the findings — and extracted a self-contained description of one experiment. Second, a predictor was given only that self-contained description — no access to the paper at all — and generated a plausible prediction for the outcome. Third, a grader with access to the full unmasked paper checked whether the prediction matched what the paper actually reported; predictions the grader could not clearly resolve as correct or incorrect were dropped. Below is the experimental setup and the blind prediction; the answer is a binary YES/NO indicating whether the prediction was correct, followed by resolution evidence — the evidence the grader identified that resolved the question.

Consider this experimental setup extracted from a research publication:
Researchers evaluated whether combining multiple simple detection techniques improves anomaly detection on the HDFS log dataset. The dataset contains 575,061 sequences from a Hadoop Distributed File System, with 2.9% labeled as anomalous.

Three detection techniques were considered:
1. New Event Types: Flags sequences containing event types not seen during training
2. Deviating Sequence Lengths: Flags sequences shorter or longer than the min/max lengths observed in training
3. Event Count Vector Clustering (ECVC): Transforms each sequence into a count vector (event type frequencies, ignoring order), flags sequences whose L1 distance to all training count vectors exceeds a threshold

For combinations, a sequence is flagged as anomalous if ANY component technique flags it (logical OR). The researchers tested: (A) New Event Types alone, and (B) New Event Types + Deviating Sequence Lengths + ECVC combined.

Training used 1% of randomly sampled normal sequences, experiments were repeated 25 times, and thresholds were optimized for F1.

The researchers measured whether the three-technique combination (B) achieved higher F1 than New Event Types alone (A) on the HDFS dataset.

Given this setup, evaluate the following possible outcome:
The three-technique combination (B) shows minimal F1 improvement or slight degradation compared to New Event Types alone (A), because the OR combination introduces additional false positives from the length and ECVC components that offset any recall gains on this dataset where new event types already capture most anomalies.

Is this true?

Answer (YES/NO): NO